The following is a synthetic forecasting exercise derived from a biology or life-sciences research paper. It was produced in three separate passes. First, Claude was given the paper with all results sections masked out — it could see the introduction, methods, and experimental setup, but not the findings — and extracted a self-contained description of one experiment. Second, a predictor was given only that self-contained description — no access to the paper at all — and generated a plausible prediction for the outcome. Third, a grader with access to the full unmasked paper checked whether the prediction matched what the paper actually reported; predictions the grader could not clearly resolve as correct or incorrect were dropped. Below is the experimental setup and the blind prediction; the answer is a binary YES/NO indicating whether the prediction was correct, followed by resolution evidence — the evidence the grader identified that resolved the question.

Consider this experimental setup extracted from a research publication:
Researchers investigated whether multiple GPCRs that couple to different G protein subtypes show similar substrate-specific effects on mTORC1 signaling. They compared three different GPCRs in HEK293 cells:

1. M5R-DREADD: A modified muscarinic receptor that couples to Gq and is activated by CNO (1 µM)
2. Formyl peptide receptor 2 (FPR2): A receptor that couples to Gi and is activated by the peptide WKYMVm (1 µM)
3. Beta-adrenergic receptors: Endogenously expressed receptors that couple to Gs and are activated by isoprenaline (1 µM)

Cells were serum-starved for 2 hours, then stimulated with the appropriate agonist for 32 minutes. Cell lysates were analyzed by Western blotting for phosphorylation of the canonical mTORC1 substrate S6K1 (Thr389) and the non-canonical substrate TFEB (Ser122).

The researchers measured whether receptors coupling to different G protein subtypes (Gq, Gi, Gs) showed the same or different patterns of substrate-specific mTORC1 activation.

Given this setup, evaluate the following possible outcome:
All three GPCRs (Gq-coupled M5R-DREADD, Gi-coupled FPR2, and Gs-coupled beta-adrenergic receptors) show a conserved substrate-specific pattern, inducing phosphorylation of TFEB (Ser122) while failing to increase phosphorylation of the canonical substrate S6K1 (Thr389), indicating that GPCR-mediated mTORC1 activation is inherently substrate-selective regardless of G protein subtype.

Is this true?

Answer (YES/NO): NO